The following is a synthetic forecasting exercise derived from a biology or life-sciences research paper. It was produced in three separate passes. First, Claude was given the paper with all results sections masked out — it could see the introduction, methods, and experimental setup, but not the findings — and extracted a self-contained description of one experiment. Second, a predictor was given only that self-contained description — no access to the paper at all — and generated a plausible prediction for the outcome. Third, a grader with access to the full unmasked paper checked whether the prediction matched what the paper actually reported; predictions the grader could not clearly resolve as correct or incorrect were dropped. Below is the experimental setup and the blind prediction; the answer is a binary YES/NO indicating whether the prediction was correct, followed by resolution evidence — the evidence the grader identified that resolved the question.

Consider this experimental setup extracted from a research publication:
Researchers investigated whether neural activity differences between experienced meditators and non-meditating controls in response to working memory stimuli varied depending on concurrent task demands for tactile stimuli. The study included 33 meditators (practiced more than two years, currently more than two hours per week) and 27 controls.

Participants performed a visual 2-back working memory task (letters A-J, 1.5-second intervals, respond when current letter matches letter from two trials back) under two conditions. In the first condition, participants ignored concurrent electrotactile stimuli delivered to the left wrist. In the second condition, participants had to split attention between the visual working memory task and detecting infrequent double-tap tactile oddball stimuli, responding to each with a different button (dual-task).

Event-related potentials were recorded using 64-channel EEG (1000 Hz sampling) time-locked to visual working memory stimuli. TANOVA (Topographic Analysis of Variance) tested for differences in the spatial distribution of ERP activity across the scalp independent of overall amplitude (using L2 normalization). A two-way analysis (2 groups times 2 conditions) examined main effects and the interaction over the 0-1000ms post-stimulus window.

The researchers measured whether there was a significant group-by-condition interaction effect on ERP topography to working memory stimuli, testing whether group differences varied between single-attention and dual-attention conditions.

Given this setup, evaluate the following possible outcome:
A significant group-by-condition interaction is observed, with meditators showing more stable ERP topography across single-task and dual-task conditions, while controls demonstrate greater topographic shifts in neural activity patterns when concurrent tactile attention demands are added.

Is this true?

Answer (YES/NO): NO